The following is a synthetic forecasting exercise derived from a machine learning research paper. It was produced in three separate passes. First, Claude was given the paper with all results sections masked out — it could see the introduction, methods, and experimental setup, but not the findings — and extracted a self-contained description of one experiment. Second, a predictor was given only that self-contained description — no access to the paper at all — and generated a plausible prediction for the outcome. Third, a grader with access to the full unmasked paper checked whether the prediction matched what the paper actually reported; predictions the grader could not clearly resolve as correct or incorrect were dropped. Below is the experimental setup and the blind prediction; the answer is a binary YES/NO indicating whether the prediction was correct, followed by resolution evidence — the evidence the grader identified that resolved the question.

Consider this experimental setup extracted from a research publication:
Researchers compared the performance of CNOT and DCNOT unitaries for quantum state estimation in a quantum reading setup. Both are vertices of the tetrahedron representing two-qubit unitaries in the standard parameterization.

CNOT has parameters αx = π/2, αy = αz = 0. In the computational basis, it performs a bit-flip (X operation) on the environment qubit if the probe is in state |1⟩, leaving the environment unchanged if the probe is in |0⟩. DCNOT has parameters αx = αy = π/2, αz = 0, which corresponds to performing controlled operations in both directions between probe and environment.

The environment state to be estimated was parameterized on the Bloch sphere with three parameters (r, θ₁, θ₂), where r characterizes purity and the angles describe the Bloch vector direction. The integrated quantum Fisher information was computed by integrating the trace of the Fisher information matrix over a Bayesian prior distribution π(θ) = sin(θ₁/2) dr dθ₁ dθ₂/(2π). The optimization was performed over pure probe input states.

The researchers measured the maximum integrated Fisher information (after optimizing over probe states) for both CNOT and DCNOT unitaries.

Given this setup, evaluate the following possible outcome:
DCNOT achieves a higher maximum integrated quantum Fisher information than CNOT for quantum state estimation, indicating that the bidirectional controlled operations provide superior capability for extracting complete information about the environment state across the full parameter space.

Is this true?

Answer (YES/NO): YES